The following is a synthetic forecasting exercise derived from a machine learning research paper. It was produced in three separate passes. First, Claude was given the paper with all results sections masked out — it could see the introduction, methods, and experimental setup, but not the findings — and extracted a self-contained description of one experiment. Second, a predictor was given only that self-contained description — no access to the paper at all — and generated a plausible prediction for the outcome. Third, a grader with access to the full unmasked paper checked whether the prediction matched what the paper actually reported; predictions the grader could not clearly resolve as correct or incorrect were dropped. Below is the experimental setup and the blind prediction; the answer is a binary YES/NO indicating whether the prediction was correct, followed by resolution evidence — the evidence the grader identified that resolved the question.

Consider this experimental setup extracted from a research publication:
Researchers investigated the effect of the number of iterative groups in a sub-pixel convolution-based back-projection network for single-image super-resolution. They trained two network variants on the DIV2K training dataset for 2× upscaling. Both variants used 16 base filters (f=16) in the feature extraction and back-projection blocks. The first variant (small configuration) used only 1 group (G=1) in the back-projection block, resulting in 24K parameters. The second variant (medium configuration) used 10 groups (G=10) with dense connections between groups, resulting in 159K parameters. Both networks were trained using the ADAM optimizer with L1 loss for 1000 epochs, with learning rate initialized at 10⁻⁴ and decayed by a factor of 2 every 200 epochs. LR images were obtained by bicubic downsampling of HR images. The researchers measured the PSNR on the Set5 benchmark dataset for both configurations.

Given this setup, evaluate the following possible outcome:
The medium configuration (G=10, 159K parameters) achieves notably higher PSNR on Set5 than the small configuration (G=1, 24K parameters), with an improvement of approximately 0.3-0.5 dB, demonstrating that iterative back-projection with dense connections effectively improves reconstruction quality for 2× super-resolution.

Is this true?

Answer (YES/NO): YES